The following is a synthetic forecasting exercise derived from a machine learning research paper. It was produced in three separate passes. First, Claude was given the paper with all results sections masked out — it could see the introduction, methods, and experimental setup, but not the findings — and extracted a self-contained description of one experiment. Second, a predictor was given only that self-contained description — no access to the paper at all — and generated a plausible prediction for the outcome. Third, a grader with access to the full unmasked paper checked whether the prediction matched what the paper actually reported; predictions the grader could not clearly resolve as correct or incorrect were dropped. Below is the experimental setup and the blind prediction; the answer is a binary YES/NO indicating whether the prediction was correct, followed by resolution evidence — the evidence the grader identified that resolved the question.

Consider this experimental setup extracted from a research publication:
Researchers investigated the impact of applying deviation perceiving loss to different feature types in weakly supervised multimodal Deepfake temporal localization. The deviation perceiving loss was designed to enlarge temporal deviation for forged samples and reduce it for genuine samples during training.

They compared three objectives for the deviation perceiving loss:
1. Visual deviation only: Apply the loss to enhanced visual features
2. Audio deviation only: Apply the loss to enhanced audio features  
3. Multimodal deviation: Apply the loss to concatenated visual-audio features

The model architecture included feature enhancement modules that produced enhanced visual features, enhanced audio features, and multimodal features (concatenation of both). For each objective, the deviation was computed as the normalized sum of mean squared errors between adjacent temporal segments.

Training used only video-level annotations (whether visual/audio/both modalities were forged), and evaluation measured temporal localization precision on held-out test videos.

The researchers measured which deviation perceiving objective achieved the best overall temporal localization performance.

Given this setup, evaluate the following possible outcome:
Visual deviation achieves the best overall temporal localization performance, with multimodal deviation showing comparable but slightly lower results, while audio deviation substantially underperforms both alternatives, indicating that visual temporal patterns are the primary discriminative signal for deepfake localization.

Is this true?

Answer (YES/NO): NO